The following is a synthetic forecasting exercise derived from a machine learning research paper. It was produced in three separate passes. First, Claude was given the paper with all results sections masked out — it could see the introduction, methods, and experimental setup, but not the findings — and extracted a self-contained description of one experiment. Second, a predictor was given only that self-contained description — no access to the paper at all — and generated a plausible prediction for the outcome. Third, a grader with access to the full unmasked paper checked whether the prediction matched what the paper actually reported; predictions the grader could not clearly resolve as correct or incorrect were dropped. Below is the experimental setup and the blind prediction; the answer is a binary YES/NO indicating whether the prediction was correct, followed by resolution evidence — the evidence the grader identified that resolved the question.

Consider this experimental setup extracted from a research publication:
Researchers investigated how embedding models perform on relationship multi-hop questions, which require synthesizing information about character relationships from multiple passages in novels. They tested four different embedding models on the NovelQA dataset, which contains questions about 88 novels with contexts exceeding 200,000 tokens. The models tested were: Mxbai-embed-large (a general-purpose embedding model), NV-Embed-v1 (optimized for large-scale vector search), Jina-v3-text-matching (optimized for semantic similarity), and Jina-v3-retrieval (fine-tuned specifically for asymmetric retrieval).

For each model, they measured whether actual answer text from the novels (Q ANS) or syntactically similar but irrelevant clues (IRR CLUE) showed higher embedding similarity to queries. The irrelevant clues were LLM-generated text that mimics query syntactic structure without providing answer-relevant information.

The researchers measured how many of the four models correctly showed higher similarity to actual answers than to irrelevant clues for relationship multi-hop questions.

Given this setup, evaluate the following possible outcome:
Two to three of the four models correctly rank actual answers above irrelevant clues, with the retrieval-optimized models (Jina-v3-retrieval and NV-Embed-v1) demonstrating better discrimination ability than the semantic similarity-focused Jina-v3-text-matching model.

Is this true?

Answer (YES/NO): NO